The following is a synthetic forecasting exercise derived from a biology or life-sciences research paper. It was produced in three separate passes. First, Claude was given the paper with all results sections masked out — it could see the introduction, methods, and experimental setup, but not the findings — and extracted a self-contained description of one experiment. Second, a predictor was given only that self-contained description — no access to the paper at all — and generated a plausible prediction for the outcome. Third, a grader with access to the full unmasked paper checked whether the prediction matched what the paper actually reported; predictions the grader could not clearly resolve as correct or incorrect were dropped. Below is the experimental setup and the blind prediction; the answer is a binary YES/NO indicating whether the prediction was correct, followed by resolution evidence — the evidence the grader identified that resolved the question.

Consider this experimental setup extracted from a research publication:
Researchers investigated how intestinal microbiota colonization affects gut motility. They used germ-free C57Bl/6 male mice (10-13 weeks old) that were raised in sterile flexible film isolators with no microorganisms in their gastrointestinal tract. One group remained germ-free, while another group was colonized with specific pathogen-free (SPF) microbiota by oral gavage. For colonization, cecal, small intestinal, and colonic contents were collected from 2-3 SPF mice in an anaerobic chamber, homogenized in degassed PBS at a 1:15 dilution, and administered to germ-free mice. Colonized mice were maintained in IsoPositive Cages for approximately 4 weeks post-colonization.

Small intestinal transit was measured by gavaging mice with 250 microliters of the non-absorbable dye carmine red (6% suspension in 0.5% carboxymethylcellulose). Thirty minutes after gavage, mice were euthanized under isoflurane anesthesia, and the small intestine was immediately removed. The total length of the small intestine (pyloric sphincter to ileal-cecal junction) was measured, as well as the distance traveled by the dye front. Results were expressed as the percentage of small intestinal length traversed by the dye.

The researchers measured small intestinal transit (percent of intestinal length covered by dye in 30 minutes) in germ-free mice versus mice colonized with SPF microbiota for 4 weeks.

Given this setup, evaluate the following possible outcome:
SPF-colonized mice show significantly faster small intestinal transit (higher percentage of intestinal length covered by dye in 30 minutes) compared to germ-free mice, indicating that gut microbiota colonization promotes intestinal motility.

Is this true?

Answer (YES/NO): YES